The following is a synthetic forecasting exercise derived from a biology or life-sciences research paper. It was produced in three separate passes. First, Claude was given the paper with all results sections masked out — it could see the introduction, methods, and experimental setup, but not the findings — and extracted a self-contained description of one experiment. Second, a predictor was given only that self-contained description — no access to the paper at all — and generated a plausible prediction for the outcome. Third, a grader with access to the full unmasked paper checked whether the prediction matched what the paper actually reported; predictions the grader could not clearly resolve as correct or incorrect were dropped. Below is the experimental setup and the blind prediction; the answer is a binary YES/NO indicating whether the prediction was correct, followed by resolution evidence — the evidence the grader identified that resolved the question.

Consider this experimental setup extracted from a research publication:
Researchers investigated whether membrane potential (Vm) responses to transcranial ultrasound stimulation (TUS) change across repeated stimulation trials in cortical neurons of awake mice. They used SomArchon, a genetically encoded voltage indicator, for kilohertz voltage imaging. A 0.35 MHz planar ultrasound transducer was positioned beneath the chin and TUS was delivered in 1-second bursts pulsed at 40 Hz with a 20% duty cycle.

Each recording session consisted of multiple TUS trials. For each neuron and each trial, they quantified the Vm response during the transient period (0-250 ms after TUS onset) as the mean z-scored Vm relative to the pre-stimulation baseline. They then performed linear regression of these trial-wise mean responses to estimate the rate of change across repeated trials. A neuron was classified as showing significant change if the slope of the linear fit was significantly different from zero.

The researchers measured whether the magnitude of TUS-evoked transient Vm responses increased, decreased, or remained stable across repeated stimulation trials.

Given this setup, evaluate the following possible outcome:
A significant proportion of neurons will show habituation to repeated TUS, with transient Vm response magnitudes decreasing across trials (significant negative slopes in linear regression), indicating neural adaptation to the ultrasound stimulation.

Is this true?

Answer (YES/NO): YES